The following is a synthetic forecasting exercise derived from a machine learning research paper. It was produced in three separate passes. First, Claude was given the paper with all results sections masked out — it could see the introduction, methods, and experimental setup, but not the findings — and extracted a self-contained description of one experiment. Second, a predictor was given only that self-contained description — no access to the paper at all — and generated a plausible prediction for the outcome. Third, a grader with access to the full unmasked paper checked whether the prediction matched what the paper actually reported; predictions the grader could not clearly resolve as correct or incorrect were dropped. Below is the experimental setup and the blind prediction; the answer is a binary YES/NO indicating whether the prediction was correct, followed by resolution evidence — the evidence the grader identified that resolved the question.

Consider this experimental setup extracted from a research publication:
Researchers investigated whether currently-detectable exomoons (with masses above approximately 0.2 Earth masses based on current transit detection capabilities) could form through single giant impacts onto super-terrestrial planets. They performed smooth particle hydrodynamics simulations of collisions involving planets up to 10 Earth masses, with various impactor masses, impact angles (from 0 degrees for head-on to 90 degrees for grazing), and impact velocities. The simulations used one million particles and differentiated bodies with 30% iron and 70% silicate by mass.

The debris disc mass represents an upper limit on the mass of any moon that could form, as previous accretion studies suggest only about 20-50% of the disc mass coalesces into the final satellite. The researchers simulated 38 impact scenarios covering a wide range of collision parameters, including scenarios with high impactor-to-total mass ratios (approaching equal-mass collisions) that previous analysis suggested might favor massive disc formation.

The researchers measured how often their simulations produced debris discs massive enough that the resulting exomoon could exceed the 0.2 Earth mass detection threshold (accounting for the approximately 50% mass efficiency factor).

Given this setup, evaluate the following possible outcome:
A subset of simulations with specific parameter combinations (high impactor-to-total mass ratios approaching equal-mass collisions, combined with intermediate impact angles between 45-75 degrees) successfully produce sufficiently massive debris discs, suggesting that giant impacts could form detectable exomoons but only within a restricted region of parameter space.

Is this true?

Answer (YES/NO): NO